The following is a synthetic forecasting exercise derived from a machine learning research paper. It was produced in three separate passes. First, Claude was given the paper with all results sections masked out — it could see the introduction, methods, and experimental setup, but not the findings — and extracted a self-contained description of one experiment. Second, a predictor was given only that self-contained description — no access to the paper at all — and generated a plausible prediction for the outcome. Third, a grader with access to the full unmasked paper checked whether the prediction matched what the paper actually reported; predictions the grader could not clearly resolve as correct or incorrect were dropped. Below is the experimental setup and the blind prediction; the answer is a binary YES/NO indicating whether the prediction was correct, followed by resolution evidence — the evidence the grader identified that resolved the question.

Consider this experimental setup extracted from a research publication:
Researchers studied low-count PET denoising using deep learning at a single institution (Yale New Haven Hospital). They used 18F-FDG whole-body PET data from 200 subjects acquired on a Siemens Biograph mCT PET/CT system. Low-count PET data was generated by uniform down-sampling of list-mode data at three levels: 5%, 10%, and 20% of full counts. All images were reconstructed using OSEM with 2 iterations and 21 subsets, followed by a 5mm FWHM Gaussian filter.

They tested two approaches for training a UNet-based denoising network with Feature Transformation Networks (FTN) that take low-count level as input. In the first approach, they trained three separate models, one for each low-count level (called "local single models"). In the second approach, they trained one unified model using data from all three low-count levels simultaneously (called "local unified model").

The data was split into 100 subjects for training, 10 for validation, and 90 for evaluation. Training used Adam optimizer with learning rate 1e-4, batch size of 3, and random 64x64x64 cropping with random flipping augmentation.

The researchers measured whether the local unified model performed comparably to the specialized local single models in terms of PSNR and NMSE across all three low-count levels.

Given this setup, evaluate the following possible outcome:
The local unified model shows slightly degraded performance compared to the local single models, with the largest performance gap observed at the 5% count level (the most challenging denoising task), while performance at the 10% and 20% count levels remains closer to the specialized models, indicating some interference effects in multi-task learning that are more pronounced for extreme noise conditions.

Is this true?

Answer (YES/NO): NO